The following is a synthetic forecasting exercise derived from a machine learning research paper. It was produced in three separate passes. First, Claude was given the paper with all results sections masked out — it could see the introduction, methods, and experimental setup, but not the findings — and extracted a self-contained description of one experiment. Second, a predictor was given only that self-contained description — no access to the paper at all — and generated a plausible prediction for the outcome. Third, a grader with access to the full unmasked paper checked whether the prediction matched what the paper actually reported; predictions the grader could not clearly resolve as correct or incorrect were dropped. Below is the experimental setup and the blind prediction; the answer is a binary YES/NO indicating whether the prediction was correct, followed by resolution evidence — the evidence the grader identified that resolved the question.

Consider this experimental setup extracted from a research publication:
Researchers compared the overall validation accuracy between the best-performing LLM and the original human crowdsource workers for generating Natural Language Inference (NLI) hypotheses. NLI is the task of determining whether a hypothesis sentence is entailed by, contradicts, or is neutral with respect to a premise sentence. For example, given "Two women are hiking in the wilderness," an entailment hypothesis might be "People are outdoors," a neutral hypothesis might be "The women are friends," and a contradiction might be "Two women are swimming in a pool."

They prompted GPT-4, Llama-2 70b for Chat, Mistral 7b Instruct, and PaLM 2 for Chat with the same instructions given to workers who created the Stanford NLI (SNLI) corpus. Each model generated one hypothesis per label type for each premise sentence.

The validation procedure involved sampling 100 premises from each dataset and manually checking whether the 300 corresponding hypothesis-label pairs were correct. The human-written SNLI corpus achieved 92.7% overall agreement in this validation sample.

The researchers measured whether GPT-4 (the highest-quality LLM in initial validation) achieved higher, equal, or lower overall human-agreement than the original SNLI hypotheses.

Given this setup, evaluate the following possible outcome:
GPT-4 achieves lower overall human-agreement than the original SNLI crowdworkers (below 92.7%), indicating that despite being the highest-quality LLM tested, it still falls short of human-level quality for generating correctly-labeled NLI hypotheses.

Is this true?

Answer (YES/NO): NO